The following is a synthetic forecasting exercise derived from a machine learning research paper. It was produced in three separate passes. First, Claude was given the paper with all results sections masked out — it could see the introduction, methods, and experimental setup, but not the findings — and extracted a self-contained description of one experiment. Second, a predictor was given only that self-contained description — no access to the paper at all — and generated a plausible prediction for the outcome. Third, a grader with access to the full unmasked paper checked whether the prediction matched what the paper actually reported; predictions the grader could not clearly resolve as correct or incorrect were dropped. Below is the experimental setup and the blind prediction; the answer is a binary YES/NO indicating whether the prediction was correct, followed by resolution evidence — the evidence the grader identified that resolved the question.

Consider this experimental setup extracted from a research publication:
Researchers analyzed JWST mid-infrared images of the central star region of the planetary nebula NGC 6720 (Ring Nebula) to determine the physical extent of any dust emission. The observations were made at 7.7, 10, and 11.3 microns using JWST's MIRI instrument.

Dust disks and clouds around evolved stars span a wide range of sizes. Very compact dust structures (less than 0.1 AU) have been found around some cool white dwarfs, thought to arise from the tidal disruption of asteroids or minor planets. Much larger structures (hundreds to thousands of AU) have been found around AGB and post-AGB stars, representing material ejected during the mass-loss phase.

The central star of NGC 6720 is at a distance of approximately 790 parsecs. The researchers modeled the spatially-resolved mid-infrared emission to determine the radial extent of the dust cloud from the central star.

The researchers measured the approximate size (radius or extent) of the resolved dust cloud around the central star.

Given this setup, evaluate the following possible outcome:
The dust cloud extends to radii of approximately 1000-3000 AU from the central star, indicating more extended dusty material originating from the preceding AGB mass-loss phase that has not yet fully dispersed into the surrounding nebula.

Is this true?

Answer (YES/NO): YES